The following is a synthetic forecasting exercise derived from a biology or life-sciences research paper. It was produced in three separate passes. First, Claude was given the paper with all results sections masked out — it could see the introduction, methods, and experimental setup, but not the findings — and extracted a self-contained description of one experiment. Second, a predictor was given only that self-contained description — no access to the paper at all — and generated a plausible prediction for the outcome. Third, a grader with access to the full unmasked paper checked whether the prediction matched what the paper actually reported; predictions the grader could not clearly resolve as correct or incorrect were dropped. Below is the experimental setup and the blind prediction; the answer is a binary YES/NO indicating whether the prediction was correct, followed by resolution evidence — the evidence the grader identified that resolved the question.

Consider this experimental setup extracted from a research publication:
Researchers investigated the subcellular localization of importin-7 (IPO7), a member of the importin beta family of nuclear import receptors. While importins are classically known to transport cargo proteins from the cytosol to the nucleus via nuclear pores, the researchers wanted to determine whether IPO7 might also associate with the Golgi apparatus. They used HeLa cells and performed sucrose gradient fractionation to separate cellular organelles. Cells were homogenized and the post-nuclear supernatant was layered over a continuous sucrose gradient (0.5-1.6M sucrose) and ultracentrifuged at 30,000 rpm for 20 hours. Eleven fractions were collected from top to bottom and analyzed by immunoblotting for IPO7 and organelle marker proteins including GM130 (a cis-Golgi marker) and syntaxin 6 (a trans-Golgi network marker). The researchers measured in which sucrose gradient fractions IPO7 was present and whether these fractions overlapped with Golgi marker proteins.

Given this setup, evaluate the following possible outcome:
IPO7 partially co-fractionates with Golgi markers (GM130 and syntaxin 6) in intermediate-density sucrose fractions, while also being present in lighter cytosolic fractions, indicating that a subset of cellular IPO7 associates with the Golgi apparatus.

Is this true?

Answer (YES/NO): NO